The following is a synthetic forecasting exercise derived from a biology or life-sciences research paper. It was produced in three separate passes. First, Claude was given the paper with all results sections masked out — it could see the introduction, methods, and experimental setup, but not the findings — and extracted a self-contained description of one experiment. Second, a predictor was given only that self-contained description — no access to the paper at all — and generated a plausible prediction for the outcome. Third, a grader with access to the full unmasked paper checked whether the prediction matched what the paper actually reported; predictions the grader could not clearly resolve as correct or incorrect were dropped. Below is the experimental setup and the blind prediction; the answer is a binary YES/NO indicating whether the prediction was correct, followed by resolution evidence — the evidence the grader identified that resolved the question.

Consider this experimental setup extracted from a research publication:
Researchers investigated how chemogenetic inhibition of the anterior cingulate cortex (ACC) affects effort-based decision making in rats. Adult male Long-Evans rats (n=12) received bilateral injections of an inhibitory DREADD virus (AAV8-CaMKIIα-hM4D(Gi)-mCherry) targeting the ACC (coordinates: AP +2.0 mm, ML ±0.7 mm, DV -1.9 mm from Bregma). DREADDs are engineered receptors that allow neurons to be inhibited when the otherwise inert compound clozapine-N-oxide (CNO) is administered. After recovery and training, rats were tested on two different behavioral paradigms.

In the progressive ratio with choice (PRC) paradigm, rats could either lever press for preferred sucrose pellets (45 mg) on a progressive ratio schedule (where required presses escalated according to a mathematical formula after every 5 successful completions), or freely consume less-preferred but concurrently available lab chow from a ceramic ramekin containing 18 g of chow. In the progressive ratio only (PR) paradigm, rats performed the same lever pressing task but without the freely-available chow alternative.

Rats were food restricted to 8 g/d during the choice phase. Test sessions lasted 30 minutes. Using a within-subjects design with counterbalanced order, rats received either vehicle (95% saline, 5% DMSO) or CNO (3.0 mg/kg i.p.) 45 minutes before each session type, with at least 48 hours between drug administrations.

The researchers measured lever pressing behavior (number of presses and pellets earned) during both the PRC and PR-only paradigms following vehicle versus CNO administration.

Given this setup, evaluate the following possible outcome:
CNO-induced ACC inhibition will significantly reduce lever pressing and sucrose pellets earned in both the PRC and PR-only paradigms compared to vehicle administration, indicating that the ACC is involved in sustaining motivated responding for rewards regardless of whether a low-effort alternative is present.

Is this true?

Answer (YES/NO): NO